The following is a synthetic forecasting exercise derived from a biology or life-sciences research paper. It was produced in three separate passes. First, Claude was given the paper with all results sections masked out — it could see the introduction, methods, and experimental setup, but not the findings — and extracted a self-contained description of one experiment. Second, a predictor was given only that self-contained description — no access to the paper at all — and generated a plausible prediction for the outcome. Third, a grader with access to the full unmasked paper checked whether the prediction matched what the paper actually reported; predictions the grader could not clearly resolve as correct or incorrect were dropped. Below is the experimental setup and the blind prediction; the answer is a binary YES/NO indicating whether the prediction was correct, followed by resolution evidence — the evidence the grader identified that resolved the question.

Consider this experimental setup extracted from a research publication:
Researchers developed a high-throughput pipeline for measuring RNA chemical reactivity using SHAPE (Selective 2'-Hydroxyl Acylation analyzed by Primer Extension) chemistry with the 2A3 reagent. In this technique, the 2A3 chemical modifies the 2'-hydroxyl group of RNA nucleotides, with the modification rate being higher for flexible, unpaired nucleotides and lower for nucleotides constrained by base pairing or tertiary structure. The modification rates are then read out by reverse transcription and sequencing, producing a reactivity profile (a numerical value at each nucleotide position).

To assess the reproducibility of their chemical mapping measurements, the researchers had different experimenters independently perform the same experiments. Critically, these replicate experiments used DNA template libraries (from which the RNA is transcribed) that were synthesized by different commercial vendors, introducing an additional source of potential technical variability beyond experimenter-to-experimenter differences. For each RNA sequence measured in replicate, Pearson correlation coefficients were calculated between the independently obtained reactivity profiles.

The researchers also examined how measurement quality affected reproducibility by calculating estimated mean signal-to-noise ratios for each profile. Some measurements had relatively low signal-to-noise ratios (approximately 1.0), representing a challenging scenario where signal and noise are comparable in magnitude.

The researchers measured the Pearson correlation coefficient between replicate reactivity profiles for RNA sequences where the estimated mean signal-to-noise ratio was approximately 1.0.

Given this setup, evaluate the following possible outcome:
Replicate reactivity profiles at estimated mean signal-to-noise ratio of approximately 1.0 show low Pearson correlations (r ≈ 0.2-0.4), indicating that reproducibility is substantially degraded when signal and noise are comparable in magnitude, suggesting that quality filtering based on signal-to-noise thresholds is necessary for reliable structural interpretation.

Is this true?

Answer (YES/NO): NO